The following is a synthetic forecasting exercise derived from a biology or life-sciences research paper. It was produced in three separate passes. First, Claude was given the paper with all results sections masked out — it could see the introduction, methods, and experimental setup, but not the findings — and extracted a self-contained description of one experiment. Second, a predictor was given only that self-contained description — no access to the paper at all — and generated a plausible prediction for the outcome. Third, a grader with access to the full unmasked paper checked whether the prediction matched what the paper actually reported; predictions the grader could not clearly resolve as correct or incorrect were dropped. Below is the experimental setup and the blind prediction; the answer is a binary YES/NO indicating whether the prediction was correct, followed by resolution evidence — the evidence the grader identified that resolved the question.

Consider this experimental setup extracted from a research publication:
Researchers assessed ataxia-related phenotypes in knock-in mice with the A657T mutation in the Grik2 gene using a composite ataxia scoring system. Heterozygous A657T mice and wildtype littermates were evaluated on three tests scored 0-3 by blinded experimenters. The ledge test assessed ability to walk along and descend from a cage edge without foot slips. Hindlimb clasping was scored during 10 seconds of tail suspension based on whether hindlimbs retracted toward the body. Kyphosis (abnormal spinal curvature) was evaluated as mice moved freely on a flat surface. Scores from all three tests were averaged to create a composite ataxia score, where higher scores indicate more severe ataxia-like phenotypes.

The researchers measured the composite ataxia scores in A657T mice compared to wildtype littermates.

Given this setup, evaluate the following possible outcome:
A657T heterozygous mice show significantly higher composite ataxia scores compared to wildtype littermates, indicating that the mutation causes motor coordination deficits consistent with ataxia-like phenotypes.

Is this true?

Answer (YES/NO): YES